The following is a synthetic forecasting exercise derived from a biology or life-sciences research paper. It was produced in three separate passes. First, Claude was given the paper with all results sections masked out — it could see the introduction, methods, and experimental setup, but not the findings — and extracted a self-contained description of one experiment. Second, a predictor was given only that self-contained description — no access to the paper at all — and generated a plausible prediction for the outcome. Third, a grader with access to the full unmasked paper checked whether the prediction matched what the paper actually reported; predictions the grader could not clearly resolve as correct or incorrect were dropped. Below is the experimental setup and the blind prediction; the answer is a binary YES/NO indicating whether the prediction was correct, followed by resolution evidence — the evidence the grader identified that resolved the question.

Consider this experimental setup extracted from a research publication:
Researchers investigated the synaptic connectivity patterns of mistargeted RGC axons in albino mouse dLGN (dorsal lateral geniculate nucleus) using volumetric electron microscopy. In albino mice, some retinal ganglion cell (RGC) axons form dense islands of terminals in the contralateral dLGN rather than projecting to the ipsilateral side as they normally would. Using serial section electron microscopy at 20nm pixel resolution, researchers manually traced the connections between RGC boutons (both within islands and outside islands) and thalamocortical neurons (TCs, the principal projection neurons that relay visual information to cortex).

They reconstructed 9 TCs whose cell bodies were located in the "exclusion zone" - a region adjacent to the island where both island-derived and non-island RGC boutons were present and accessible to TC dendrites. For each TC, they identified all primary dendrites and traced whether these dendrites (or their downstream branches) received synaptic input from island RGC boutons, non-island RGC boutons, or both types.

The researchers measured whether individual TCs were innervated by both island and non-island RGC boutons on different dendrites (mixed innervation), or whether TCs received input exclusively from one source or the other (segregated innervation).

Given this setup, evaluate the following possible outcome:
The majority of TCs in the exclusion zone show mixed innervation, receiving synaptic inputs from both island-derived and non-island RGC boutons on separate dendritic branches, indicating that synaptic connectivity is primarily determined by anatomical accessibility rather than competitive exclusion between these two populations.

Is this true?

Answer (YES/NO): NO